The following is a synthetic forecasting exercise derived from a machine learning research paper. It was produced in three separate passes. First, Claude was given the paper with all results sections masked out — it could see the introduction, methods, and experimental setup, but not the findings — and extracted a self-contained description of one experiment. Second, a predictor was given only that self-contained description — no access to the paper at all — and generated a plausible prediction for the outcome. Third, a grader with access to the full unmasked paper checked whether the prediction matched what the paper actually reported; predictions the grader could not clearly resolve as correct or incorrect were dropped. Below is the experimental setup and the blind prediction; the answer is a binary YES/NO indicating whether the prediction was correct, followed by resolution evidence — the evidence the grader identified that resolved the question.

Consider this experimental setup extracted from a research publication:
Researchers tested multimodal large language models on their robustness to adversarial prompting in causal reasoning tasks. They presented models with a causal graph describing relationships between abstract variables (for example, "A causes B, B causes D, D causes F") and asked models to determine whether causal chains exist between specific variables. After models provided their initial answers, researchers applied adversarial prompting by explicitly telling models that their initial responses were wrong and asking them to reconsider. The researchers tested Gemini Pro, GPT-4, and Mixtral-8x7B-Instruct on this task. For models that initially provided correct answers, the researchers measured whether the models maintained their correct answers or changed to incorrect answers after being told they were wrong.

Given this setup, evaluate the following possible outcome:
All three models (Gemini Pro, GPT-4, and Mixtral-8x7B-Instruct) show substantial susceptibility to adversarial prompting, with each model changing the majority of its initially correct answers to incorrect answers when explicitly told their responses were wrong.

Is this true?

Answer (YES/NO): NO